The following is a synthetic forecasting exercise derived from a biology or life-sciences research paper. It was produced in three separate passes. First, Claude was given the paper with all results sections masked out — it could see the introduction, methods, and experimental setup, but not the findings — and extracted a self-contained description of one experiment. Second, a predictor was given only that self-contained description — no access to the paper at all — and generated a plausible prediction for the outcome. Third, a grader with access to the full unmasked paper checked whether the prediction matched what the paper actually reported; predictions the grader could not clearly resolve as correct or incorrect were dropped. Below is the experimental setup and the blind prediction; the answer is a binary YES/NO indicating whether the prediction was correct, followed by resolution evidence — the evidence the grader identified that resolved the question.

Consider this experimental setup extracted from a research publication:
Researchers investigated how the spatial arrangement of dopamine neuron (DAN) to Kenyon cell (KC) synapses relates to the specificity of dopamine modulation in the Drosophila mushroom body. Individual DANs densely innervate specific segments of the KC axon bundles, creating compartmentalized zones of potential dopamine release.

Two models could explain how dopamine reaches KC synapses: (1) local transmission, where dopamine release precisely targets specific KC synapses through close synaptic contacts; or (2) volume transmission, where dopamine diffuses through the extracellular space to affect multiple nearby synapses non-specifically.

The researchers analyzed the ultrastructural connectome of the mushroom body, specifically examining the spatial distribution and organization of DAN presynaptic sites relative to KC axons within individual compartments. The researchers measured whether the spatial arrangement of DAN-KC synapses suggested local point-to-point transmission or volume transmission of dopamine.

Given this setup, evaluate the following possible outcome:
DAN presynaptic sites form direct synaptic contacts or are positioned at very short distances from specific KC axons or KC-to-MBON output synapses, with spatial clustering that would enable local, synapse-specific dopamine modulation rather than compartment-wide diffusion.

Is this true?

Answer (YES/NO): NO